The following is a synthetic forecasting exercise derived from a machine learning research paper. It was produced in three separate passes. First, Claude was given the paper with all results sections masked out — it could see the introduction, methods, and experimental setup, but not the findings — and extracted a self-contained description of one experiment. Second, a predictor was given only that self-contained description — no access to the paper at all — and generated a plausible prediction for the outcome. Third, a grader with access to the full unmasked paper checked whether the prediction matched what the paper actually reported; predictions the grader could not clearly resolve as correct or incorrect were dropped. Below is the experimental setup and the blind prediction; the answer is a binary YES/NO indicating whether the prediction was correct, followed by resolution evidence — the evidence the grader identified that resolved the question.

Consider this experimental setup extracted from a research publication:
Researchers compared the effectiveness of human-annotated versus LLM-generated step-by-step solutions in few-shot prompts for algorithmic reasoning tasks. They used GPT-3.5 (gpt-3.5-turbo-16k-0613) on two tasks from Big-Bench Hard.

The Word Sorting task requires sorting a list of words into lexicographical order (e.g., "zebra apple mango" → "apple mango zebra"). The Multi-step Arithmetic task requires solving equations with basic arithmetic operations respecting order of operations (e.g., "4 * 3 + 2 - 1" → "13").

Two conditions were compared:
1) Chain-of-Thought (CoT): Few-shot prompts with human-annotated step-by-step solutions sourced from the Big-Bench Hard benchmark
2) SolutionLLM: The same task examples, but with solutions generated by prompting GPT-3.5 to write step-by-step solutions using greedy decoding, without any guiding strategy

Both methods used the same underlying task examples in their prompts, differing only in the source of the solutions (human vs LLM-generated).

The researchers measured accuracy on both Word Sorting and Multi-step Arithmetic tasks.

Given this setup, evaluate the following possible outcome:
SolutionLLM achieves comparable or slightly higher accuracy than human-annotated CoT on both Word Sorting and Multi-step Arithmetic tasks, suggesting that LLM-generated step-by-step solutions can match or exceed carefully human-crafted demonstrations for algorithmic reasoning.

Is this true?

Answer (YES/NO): NO